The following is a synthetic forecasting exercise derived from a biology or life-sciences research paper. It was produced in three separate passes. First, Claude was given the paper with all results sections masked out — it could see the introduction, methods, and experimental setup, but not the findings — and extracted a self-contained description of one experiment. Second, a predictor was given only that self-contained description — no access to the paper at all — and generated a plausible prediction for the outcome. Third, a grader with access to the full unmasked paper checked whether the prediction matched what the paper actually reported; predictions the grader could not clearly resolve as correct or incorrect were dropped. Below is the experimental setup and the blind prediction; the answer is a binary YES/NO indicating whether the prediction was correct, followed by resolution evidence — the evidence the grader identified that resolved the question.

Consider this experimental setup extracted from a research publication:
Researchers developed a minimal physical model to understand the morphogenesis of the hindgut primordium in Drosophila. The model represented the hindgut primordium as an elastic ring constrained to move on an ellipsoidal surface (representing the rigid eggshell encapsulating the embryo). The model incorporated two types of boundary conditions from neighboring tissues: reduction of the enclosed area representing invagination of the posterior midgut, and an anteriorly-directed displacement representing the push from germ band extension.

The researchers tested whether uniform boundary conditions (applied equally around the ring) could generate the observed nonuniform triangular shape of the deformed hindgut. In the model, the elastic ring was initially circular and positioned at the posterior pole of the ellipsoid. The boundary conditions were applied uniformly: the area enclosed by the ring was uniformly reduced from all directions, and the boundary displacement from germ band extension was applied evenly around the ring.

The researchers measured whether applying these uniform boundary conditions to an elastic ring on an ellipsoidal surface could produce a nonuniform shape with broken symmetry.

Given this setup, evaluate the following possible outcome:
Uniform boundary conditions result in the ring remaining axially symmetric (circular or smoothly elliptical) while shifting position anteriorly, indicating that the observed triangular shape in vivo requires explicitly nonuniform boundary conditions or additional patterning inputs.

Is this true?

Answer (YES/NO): NO